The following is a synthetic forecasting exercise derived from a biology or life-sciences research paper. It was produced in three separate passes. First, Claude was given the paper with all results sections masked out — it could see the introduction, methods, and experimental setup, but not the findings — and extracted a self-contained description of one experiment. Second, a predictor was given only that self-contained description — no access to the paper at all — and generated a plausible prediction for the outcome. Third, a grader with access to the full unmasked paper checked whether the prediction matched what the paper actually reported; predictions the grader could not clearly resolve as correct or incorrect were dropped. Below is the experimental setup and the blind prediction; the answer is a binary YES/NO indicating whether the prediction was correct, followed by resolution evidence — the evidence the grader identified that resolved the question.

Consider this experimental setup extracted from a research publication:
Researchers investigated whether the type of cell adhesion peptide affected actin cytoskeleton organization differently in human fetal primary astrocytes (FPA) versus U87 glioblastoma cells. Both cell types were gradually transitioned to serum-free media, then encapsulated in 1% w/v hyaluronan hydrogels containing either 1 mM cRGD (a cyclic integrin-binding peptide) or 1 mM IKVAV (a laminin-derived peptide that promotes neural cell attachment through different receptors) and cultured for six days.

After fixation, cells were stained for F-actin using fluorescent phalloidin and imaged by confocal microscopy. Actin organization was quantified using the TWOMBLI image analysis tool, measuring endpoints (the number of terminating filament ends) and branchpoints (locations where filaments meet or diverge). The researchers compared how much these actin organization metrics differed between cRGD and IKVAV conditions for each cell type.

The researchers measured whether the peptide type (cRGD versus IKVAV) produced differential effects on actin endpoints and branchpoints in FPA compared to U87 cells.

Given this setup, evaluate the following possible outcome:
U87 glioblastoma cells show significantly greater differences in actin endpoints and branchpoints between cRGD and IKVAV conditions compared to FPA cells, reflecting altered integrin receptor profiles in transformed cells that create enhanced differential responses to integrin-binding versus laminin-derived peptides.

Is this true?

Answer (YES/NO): NO